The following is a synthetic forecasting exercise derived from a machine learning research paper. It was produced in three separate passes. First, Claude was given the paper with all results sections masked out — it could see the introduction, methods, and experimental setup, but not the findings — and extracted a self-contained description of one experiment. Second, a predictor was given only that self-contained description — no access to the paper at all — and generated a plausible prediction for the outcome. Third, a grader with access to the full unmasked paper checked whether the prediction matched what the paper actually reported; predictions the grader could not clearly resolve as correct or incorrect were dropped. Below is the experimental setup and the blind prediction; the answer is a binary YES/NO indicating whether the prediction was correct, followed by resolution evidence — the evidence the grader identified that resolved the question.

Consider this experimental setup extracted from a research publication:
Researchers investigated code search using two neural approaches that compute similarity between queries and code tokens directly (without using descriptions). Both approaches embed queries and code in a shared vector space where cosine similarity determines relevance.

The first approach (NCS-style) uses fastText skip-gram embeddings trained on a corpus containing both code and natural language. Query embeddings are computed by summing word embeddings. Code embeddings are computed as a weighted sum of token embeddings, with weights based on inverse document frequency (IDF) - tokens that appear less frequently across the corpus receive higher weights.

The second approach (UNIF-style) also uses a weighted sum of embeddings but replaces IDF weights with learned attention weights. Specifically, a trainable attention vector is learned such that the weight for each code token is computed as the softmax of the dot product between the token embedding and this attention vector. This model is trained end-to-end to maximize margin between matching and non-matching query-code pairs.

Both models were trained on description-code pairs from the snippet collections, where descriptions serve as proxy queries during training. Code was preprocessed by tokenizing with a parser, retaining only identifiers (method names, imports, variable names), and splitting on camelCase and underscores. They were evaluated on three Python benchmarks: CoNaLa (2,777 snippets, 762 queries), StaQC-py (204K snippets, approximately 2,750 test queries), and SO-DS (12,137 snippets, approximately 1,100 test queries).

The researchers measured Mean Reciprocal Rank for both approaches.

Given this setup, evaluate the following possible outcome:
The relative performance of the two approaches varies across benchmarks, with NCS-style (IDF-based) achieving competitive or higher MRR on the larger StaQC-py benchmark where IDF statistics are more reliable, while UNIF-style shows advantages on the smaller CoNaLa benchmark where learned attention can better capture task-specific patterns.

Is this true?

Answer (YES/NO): NO